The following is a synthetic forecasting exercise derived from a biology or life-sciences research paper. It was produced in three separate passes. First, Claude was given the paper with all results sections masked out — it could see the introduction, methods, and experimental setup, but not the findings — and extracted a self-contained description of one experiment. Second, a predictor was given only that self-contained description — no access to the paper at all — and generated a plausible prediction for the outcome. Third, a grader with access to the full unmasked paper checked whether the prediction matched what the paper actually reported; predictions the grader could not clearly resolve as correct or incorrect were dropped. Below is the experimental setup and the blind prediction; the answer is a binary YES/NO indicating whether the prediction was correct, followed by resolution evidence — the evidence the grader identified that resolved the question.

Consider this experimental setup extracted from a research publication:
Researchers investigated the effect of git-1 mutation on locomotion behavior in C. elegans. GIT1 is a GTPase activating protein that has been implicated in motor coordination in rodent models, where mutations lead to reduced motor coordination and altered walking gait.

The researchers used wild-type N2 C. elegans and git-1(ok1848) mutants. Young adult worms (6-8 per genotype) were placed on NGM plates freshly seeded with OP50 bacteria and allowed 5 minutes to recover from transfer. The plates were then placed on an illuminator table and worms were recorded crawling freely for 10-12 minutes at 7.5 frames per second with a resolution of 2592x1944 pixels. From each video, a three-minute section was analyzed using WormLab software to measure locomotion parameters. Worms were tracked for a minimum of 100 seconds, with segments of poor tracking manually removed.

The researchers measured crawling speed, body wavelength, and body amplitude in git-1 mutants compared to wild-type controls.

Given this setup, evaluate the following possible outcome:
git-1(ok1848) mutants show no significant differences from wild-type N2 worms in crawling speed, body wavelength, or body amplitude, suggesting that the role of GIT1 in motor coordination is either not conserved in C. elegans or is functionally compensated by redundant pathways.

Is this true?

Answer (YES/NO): NO